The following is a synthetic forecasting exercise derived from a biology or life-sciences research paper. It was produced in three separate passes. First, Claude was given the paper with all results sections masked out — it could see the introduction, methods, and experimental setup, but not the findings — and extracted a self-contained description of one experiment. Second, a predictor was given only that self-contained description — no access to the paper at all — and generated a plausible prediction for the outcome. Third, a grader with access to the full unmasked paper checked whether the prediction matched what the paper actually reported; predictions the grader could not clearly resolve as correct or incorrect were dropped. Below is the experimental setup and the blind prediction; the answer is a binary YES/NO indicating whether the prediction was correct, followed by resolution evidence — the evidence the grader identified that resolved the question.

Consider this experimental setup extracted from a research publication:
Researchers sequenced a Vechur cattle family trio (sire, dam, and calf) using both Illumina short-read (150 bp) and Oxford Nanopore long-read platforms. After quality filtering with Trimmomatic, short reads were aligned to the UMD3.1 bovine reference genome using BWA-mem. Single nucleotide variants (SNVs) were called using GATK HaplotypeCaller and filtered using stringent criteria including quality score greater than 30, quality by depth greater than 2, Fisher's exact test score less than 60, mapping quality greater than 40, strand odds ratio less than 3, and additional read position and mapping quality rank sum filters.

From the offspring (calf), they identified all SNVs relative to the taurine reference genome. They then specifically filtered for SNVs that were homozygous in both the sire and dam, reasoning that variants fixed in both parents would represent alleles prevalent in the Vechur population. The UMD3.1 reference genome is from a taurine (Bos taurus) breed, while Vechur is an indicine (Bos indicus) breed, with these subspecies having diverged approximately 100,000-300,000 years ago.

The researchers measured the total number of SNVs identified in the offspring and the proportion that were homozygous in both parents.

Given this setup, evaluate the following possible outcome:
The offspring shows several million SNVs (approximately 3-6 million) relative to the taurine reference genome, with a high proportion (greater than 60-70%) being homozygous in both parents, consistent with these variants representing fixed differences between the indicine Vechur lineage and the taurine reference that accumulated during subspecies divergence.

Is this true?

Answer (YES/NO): NO